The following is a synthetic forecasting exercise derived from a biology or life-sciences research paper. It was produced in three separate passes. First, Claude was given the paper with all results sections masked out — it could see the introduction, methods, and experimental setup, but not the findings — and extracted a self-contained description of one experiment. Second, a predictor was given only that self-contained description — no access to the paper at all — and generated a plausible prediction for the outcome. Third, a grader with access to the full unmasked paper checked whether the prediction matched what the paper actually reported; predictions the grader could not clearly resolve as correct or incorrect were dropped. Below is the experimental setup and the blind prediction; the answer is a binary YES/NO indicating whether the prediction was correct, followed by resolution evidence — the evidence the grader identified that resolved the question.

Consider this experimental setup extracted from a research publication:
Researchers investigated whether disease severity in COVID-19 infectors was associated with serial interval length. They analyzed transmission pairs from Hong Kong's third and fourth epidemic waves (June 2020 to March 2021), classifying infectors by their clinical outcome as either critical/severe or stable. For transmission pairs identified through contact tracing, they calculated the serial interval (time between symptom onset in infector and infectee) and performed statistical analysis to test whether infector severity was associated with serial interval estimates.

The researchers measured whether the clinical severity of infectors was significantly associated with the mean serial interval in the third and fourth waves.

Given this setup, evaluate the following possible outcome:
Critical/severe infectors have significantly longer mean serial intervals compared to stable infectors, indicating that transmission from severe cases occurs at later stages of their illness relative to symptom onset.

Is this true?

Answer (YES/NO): YES